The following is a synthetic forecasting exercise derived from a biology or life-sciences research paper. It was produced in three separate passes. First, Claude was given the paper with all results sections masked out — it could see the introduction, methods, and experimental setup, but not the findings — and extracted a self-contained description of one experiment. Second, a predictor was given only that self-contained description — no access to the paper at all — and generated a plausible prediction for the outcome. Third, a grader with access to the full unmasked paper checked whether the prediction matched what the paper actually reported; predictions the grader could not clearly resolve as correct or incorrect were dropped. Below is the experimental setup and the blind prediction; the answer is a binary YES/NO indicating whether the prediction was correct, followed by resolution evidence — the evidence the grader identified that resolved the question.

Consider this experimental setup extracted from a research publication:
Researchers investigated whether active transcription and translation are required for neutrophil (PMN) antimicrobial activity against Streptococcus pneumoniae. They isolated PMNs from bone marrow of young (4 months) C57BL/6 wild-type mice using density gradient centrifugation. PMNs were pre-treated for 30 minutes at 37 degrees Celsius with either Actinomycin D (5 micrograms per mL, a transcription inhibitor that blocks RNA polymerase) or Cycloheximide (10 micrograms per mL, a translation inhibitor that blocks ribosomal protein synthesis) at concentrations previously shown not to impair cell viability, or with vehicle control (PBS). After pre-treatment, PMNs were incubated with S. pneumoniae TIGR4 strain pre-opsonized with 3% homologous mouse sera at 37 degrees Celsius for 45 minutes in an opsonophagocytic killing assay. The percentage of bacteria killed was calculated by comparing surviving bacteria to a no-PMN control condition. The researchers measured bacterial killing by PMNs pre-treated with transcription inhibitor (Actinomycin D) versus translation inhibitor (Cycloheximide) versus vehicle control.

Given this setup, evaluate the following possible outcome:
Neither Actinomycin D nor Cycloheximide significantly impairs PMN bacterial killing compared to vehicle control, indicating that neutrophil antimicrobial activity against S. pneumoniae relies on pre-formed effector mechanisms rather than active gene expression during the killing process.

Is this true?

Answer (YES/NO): NO